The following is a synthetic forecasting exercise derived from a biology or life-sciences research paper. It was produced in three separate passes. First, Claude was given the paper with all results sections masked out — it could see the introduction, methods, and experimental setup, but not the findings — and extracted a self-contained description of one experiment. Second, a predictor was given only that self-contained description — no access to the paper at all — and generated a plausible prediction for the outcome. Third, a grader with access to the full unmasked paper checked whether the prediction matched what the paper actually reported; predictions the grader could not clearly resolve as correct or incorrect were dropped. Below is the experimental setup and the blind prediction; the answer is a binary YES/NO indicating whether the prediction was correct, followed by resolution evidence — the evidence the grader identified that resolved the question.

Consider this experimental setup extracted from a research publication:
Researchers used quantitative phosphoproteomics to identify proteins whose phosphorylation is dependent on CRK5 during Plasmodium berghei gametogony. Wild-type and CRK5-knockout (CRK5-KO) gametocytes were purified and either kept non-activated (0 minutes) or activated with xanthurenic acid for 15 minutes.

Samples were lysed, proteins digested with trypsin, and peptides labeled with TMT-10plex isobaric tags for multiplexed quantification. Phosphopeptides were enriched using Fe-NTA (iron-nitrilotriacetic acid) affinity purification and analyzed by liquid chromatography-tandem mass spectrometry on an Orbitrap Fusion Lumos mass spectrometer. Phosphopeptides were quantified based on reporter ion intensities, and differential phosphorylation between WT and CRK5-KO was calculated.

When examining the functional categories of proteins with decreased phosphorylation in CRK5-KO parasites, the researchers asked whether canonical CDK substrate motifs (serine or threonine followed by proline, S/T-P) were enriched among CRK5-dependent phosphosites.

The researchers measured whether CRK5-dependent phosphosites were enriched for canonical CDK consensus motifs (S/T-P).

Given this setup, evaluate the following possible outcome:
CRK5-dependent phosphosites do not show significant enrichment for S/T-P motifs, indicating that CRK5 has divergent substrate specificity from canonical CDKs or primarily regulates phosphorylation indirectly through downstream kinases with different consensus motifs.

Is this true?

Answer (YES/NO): NO